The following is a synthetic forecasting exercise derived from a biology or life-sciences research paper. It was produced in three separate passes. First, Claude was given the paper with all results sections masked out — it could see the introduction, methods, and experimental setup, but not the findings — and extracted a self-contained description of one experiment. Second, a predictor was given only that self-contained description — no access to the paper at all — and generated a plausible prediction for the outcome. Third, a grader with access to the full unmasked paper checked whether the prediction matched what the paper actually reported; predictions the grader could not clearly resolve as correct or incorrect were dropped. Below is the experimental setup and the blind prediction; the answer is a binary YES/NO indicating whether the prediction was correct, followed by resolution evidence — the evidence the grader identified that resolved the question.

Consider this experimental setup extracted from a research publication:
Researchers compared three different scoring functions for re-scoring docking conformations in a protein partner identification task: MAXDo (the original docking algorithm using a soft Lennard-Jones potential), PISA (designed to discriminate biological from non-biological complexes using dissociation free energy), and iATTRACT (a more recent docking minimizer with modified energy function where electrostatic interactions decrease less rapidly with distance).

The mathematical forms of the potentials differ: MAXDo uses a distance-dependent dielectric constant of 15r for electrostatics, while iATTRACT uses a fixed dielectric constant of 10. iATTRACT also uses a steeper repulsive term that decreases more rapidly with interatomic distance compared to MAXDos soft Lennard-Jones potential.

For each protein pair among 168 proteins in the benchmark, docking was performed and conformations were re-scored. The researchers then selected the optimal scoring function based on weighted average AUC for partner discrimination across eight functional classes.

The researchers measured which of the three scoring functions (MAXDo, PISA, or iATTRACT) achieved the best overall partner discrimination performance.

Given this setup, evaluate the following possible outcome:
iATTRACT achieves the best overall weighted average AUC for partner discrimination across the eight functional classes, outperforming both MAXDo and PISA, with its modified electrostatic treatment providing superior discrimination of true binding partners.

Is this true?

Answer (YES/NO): NO